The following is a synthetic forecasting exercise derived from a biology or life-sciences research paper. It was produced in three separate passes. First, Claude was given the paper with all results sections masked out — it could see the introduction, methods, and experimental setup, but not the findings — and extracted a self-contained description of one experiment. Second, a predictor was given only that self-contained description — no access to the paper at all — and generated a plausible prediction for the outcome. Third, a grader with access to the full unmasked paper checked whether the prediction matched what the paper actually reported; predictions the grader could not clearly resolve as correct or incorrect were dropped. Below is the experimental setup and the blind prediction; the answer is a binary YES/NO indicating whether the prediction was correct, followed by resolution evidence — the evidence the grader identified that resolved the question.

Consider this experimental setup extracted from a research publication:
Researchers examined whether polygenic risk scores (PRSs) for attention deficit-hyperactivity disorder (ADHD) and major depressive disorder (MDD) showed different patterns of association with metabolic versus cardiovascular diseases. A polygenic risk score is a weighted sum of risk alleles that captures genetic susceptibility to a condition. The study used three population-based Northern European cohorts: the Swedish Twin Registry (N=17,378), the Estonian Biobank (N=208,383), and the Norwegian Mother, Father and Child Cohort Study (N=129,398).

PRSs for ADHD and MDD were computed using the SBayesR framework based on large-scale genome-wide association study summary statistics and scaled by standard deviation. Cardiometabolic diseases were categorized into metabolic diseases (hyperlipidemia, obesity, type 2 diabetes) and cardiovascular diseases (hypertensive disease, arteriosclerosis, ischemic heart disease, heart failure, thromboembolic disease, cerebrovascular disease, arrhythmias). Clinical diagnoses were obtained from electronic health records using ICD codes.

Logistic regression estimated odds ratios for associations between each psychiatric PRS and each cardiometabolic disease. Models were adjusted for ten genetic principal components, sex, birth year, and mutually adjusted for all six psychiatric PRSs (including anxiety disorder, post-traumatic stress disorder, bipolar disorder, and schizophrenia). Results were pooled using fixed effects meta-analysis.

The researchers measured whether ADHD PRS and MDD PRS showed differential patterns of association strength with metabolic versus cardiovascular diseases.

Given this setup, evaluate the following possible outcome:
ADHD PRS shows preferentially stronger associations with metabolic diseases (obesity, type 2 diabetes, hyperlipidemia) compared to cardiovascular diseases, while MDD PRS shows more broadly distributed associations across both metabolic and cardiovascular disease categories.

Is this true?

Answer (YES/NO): NO